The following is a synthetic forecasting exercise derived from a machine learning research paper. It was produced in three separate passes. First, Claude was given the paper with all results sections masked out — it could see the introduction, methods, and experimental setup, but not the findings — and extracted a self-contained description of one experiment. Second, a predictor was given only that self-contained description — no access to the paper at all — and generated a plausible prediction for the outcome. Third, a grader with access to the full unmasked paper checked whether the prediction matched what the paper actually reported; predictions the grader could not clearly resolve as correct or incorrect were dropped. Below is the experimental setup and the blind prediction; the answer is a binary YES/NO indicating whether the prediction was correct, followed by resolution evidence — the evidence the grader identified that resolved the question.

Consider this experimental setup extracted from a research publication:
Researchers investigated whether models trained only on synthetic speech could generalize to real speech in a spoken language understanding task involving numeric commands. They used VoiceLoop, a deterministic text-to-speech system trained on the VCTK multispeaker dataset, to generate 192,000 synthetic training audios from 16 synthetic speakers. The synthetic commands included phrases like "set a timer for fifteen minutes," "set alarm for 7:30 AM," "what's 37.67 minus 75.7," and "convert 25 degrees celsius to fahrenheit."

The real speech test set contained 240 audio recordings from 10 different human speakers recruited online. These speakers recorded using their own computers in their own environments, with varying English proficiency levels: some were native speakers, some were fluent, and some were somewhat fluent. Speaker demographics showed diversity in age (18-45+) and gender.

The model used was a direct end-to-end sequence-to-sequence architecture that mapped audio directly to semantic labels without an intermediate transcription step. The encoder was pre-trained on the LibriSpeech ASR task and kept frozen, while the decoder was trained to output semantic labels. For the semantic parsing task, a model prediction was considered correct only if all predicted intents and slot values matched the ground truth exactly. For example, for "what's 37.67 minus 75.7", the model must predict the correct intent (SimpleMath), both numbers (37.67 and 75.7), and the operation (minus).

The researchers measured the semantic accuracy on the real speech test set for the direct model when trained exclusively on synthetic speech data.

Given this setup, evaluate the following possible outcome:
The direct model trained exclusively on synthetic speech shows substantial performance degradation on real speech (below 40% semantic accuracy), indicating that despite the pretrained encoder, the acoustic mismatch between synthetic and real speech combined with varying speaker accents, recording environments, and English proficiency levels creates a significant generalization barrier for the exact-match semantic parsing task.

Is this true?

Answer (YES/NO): NO